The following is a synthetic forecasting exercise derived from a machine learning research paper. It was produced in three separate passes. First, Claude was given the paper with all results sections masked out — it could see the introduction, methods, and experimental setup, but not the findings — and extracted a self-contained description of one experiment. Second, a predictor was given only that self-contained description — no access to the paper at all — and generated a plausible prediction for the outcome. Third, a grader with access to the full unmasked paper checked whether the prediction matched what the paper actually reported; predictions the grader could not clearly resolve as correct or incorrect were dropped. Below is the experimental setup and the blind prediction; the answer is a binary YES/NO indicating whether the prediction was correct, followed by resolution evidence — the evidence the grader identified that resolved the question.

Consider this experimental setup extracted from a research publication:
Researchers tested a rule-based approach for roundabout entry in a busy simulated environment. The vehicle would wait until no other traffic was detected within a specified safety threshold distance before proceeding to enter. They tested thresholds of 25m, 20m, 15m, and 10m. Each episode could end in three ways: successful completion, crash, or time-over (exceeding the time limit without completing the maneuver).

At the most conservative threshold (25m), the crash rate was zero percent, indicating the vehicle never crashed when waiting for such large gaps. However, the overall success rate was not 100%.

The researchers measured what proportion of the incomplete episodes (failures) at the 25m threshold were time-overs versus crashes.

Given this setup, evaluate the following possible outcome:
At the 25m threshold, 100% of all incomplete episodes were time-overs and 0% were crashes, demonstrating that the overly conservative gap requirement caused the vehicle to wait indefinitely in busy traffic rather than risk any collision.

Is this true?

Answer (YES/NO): YES